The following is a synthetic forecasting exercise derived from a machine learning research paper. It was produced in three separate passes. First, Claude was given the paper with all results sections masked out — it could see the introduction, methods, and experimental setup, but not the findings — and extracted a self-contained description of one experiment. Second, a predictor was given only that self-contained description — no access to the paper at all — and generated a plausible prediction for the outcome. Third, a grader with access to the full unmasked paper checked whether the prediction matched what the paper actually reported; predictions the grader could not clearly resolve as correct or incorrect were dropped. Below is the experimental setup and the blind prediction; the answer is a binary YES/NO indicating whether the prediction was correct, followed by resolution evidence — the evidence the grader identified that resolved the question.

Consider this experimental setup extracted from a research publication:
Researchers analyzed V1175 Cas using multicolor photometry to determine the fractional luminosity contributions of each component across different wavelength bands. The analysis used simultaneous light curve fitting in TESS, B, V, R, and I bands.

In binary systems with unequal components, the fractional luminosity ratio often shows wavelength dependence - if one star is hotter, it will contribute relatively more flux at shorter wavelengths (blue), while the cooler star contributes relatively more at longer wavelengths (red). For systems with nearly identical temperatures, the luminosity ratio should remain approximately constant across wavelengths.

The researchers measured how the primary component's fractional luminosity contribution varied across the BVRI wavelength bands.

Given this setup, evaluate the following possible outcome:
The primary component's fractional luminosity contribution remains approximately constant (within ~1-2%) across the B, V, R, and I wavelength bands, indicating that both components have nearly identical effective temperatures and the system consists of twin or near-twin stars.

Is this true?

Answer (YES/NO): YES